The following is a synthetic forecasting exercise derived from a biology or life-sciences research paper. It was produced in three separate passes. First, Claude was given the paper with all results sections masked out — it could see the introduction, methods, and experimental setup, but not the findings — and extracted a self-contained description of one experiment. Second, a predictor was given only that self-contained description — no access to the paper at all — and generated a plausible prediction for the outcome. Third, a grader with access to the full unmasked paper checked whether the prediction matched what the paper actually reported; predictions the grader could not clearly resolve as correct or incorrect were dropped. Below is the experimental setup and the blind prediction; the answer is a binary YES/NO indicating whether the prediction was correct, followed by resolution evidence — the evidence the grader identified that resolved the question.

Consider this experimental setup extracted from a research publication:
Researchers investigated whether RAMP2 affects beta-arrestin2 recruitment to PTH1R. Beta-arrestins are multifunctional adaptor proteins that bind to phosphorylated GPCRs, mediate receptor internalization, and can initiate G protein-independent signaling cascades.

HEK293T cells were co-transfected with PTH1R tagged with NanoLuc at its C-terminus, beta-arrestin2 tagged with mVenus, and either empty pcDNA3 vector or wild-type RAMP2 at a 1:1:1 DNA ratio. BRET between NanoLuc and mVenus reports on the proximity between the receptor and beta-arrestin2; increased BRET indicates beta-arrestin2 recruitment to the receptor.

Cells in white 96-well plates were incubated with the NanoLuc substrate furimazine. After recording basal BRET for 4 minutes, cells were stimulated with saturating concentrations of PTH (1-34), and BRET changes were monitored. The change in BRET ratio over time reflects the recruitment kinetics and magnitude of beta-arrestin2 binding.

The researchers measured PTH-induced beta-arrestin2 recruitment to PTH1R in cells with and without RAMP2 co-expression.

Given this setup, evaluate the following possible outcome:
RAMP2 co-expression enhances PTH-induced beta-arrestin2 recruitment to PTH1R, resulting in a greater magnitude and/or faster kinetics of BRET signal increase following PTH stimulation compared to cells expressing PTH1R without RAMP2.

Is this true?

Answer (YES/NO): YES